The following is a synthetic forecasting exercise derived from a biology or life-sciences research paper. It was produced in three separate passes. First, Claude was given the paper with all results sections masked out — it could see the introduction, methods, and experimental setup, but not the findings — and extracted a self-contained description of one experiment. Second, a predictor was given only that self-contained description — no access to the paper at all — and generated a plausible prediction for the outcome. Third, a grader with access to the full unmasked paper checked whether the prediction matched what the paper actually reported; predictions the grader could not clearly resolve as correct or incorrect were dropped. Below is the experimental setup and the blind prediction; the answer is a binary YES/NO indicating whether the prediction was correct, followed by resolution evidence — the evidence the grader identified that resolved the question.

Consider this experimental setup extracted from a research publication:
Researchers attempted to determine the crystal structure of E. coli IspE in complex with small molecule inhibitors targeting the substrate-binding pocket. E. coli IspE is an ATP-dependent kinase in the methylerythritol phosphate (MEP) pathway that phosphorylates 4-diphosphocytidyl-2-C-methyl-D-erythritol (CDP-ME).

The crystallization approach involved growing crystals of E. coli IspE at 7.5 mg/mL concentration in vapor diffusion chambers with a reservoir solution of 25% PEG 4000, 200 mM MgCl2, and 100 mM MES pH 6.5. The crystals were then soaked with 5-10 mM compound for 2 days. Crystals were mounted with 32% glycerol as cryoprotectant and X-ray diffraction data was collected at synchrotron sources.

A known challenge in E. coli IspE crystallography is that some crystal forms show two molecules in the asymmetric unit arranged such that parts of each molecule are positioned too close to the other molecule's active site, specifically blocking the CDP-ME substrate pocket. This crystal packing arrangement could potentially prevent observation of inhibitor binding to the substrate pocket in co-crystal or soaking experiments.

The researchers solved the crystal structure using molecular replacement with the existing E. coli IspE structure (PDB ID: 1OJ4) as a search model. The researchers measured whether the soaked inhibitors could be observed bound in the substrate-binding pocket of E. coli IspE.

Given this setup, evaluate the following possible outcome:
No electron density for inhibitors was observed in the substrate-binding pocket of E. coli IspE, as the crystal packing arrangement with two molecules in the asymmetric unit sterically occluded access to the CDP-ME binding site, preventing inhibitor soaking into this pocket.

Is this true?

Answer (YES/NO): NO